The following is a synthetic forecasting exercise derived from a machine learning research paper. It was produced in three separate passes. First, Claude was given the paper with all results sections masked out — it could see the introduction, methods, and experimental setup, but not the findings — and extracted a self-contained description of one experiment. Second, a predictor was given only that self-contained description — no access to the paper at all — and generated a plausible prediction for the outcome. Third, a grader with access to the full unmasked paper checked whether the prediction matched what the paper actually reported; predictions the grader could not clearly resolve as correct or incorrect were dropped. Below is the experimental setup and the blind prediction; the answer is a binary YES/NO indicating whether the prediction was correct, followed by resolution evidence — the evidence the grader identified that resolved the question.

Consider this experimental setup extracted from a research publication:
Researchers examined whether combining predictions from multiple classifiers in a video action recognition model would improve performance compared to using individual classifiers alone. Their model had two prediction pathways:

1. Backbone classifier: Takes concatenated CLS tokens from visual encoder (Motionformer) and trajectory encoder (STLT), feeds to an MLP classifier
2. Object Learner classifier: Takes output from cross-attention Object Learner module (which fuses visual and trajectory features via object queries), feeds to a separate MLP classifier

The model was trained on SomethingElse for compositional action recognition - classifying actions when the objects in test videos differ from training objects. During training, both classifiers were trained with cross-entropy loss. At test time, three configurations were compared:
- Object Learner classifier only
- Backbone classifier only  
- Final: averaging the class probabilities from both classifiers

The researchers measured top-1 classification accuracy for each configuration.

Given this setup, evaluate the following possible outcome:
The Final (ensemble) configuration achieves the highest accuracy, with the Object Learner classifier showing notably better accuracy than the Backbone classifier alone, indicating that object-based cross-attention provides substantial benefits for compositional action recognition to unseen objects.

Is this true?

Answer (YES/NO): NO